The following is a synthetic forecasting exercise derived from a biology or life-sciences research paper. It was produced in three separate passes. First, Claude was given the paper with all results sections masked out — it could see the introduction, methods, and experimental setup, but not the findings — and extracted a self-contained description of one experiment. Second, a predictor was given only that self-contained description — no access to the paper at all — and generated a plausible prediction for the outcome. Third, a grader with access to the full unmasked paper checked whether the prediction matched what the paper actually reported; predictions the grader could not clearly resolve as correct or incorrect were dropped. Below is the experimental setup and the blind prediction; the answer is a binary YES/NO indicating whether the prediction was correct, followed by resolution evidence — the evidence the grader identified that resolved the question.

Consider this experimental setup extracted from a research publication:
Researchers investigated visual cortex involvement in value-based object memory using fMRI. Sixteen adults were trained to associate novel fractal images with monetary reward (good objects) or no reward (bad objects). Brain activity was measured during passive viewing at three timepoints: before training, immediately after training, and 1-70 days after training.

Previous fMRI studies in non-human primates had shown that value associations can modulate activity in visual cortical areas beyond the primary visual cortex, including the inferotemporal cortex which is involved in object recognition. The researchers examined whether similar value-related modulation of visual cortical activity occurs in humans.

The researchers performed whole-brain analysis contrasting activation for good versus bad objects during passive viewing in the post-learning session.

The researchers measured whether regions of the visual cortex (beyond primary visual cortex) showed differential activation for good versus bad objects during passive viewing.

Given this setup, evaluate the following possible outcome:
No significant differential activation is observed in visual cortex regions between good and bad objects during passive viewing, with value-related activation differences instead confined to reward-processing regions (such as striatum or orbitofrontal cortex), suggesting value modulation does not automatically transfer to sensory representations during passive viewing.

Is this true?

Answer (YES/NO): NO